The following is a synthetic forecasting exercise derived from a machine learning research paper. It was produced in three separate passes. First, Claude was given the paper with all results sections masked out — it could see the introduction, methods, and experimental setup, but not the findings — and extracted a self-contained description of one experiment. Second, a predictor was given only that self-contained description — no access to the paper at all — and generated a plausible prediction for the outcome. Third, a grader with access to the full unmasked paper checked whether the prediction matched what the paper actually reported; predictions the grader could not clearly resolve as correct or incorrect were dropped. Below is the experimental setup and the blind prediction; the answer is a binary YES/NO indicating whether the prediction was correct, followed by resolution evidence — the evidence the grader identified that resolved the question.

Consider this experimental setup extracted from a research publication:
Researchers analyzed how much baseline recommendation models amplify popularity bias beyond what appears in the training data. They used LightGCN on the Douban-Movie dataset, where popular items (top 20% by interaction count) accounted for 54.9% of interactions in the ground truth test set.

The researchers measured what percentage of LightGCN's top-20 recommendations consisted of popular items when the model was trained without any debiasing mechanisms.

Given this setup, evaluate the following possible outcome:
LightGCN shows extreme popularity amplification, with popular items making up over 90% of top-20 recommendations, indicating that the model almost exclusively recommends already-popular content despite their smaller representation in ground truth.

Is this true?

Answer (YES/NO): YES